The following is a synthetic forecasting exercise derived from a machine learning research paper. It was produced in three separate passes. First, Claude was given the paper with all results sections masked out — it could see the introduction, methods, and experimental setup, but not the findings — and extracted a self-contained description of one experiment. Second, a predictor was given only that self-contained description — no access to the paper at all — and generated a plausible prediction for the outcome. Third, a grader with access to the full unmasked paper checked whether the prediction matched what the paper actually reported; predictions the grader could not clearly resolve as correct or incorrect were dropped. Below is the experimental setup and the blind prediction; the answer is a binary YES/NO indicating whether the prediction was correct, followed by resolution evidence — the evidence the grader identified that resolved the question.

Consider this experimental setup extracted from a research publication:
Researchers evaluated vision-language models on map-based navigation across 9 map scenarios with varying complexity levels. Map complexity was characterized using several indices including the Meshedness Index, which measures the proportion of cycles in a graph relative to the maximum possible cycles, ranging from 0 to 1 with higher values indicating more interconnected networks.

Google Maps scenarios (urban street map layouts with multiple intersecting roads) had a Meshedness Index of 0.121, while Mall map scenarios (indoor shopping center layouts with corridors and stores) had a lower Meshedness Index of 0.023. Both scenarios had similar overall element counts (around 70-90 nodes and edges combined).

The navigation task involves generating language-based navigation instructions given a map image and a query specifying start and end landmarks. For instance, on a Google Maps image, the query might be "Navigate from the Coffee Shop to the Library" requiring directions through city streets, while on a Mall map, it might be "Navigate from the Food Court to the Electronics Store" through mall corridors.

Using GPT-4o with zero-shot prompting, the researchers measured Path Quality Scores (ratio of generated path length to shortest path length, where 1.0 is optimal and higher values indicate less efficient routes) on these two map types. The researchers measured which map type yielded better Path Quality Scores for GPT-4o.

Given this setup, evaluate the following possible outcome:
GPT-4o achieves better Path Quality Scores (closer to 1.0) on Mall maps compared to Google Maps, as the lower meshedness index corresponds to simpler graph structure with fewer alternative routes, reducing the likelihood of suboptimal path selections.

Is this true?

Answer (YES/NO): NO